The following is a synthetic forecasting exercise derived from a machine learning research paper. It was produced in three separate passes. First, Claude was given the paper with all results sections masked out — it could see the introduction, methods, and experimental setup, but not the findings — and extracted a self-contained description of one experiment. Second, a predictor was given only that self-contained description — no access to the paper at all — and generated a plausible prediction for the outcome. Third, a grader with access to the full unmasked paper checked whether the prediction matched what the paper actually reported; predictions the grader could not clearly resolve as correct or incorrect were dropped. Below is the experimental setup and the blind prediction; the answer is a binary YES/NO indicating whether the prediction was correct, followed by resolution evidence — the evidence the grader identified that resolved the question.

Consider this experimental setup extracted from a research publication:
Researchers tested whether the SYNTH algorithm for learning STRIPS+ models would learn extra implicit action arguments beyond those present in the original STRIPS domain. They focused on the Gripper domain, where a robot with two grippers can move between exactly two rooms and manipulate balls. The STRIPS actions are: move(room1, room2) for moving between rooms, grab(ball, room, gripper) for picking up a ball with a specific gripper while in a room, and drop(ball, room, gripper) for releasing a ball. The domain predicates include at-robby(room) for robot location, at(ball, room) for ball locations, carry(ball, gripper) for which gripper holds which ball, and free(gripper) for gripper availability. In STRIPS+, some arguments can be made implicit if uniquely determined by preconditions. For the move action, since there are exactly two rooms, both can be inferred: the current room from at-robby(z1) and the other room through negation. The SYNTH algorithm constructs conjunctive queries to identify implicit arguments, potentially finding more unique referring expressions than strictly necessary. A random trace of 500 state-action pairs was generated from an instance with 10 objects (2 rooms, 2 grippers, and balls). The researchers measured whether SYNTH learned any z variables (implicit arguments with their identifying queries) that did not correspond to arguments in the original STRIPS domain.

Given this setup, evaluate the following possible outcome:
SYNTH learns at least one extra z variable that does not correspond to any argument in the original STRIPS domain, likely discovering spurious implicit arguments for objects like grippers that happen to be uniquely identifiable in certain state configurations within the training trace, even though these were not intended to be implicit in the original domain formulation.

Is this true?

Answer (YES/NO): YES